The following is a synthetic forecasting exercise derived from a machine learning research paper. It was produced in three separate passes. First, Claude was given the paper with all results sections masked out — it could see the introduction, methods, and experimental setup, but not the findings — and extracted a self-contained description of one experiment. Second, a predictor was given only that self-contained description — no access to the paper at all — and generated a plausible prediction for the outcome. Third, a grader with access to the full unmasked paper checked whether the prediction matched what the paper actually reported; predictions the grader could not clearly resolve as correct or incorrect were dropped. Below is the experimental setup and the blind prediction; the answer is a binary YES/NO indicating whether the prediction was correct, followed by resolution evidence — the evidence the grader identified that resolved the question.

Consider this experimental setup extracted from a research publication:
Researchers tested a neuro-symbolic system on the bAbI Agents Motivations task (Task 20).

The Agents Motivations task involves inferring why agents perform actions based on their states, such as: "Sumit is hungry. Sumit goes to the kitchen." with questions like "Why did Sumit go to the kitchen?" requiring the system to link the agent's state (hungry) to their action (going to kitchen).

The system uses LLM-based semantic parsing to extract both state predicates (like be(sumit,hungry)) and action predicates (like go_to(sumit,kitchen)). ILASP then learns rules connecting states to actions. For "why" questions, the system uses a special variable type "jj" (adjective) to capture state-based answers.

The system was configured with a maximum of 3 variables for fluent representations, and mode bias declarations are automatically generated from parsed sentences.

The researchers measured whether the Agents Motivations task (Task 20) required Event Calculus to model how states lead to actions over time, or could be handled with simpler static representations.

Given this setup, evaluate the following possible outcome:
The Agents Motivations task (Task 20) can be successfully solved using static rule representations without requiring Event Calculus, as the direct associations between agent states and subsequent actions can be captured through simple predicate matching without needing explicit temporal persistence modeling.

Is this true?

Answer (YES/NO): YES